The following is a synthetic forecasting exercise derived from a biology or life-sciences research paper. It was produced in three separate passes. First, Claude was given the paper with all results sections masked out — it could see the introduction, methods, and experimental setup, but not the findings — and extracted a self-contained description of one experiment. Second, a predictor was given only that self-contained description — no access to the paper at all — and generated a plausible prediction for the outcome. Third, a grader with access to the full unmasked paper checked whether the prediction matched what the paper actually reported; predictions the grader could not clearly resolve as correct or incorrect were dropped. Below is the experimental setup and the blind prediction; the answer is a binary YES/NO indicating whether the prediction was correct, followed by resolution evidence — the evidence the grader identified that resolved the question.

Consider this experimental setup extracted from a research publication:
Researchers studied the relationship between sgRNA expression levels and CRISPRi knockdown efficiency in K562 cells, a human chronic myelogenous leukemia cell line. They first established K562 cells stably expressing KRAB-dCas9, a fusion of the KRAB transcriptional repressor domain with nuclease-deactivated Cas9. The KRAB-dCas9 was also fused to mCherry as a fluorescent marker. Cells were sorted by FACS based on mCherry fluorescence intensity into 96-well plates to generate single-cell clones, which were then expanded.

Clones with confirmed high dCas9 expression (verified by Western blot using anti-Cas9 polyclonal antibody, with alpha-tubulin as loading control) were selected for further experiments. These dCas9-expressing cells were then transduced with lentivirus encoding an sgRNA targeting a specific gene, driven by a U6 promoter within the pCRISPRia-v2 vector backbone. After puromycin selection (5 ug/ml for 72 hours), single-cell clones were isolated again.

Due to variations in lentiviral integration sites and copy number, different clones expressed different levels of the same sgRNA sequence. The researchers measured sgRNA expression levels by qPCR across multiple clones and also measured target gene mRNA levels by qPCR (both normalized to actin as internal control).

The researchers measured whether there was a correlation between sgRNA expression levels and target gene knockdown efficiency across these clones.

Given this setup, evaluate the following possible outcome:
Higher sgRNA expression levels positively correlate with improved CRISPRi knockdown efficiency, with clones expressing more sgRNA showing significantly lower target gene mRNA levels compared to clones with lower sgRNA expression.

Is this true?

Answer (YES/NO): YES